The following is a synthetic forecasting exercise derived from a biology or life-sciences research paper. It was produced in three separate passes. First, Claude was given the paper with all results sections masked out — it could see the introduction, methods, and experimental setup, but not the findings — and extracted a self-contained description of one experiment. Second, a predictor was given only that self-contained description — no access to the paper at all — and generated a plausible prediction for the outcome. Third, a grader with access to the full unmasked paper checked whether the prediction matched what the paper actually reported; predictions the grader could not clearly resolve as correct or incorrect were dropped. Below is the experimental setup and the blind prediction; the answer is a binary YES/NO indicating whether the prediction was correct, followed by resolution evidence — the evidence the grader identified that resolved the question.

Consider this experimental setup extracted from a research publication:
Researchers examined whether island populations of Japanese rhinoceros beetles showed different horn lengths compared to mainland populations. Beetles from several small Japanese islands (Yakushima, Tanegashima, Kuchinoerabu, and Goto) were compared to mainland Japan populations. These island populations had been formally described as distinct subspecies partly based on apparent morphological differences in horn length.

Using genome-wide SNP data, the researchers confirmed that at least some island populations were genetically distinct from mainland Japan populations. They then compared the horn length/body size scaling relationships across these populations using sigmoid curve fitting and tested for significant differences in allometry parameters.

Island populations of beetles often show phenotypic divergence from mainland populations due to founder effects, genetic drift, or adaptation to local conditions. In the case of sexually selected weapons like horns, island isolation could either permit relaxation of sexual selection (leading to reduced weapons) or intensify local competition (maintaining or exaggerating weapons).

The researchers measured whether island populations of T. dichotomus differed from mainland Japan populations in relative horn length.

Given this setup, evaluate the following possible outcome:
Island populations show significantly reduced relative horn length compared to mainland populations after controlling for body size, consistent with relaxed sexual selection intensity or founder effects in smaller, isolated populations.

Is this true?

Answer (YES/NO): YES